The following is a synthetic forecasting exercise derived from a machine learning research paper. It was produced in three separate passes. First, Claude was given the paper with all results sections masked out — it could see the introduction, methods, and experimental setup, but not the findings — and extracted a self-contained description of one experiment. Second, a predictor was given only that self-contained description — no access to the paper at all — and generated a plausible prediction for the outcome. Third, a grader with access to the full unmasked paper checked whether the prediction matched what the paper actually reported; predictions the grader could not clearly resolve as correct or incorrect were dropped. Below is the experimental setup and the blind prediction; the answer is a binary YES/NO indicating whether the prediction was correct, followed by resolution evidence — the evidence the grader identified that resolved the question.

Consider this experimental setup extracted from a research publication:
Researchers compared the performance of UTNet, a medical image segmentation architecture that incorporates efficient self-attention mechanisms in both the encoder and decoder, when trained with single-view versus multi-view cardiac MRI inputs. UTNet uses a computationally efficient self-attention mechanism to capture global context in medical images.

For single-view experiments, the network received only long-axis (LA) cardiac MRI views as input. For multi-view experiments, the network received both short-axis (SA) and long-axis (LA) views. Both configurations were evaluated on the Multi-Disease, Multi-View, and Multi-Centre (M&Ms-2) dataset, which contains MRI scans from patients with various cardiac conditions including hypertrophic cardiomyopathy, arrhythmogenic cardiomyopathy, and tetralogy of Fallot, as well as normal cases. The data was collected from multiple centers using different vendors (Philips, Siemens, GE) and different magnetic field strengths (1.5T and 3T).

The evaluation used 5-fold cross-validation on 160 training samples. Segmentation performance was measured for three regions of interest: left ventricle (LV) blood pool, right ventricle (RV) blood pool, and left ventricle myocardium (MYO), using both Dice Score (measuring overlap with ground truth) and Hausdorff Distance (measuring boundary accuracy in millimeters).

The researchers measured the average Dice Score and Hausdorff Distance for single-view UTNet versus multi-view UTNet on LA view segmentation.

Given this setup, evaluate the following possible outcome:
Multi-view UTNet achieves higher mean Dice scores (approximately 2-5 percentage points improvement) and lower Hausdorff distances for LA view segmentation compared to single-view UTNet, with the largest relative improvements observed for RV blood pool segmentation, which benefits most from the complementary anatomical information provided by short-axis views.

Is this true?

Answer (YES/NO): NO